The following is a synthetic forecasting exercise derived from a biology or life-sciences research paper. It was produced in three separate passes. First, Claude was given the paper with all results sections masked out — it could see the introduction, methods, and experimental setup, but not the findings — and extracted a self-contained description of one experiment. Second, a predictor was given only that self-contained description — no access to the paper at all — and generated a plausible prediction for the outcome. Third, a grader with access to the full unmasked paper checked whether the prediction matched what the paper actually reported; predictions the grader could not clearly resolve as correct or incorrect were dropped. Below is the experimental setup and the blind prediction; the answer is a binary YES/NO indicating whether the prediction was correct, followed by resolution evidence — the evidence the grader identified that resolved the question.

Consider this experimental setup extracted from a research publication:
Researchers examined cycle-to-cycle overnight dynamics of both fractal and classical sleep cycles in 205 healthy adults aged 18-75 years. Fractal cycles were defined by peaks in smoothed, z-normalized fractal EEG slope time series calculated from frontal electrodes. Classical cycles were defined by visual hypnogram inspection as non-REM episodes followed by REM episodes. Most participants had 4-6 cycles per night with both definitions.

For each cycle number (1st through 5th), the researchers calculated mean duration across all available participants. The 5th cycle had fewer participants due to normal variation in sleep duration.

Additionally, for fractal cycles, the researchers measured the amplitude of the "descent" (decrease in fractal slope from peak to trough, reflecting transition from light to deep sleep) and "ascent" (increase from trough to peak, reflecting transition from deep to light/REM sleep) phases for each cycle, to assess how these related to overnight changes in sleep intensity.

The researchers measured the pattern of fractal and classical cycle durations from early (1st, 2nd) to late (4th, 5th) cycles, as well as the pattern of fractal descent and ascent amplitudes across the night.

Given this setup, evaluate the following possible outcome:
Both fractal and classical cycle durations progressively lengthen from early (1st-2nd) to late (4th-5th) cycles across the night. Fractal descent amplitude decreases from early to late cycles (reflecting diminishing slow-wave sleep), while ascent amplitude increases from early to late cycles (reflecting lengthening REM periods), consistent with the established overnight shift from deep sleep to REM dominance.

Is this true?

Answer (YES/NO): NO